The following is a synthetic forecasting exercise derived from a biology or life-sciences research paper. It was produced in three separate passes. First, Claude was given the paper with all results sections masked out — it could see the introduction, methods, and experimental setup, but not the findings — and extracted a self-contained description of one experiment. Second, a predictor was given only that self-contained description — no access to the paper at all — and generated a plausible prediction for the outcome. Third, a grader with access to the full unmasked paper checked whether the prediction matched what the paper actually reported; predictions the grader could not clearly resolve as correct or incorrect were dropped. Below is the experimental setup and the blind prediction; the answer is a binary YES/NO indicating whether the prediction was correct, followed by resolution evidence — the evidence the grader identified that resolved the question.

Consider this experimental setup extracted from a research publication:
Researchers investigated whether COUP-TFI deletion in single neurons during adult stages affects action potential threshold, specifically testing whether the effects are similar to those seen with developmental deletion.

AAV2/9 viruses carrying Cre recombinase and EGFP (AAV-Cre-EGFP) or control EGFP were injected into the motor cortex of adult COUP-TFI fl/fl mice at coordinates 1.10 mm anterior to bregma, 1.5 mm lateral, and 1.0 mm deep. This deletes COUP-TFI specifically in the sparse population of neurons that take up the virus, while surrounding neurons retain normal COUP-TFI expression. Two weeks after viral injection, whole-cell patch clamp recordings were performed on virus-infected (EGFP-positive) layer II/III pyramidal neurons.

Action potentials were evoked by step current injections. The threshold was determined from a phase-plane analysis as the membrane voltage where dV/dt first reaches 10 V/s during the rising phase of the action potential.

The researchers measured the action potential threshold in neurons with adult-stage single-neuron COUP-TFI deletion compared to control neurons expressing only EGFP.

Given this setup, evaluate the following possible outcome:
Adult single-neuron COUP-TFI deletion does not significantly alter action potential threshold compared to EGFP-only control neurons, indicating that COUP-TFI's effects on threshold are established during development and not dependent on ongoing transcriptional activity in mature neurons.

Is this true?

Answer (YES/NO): NO